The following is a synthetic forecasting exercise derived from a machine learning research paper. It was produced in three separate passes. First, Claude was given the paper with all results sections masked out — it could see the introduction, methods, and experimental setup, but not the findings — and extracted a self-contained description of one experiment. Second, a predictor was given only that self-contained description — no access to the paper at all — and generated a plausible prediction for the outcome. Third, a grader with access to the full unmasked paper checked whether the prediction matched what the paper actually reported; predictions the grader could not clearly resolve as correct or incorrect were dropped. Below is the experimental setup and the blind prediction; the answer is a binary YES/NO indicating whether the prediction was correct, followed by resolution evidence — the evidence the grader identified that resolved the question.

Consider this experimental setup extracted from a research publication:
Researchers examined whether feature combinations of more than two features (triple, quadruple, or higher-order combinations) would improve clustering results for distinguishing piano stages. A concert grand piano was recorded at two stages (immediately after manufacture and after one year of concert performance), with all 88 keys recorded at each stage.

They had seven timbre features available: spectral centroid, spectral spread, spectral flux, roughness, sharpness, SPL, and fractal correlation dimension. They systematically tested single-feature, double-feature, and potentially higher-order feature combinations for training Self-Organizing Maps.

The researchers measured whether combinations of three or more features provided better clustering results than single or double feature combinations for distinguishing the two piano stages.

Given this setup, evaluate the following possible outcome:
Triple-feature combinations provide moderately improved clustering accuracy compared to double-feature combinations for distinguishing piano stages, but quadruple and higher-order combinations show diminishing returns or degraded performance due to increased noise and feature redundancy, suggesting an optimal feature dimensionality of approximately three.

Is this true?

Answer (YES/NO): NO